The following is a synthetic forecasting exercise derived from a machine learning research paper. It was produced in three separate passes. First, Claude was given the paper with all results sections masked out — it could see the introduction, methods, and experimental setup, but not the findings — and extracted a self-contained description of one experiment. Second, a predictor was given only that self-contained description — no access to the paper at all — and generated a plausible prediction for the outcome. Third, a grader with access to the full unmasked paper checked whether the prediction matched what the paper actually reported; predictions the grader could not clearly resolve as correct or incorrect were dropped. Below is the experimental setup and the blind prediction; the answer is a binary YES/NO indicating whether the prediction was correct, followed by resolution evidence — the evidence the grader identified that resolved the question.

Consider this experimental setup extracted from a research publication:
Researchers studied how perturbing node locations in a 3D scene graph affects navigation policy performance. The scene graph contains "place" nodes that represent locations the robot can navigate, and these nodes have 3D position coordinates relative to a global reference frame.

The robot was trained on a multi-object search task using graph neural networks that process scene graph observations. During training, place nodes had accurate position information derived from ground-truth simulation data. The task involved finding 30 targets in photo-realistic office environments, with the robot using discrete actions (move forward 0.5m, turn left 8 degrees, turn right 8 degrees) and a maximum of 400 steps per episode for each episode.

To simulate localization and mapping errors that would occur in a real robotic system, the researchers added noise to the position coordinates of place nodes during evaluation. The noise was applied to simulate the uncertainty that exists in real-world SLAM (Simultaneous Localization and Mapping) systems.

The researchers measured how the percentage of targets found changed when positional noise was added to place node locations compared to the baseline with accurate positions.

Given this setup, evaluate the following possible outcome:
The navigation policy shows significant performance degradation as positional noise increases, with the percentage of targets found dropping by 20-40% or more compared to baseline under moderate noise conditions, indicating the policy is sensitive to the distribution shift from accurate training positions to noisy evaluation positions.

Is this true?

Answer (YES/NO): YES